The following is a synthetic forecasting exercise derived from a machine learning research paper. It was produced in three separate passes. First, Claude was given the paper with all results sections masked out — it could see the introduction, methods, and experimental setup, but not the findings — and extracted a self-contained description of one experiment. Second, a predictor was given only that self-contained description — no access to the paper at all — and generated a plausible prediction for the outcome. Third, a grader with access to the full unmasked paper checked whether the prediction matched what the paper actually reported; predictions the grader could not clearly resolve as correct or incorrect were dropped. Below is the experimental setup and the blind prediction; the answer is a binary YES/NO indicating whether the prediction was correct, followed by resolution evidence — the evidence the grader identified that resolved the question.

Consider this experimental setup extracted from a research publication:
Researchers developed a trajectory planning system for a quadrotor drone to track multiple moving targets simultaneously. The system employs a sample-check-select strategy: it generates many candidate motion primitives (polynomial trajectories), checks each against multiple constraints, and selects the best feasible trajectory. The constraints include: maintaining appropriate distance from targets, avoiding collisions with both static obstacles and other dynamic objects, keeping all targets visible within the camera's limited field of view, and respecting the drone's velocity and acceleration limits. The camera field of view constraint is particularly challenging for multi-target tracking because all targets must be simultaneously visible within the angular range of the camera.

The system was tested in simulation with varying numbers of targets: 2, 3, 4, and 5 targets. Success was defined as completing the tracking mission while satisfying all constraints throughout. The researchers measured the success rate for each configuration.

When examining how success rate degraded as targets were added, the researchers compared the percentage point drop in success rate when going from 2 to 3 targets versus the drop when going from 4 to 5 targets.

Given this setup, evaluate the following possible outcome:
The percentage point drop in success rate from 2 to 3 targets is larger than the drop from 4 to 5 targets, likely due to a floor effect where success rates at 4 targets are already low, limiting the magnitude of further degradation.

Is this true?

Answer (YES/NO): YES